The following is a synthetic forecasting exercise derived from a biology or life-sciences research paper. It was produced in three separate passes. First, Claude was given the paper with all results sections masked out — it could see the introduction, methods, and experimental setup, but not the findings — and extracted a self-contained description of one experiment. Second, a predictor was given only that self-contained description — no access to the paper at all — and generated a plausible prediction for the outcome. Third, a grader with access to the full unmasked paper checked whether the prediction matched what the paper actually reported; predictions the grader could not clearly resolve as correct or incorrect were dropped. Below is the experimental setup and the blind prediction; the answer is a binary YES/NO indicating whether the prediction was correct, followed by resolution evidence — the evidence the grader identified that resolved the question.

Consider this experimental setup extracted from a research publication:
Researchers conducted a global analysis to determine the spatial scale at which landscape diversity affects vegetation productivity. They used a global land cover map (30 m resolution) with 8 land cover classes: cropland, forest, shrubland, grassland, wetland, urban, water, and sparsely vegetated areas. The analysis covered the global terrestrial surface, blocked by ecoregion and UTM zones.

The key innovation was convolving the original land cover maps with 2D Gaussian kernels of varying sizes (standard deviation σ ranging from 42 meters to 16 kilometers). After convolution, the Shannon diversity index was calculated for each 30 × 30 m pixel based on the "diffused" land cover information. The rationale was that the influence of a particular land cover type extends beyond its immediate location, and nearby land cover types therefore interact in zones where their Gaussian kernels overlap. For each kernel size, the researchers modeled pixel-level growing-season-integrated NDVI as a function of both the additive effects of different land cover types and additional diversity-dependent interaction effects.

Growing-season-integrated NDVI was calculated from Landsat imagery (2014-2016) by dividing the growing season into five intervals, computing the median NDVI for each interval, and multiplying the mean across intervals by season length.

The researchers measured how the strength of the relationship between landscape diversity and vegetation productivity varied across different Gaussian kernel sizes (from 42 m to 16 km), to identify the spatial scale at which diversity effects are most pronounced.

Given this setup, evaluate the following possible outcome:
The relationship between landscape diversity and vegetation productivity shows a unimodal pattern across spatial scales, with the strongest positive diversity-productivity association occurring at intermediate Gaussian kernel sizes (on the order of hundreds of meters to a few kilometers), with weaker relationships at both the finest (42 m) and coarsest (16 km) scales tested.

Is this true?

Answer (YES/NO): NO